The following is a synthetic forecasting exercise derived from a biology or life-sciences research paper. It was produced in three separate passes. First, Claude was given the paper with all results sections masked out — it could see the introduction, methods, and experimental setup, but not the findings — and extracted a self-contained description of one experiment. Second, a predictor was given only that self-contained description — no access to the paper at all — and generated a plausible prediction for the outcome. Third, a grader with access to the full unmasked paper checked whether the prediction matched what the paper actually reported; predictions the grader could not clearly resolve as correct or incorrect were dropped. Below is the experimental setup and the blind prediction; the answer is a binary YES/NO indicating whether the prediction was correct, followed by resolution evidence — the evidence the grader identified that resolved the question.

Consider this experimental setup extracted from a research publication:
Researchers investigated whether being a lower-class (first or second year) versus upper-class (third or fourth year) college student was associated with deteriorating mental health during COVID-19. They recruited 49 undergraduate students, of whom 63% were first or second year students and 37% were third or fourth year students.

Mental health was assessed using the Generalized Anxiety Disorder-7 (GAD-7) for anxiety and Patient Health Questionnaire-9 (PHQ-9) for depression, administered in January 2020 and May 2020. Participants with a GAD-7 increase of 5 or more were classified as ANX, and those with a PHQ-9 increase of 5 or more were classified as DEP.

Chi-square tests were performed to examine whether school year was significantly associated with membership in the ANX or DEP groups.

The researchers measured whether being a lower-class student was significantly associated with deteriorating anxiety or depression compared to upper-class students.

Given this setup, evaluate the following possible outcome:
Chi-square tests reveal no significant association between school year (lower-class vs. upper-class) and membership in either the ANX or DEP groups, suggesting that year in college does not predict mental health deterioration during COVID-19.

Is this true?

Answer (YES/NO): YES